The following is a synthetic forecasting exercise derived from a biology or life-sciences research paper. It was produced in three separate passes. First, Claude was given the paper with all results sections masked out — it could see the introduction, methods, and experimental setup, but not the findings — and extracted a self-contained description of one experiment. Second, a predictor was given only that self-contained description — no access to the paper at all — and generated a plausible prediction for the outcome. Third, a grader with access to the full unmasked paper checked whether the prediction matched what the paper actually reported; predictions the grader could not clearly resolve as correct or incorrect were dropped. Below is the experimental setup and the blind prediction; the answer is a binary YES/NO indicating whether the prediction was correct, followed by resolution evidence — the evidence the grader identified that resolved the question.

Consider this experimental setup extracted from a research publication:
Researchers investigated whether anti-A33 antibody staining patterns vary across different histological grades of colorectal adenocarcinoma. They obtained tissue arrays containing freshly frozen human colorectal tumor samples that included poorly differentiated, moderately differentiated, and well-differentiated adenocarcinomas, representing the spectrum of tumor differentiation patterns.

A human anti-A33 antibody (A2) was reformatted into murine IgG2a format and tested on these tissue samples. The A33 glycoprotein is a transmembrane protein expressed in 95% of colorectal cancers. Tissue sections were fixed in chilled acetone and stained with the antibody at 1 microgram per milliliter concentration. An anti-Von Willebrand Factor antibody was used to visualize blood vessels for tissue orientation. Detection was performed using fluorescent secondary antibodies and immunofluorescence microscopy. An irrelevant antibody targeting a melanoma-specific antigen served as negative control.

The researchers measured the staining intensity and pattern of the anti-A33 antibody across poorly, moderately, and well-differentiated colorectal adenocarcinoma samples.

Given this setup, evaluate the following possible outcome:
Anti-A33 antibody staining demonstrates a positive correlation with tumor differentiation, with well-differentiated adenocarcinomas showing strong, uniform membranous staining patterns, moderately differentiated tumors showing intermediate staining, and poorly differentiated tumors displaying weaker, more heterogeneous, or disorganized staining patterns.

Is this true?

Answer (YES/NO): NO